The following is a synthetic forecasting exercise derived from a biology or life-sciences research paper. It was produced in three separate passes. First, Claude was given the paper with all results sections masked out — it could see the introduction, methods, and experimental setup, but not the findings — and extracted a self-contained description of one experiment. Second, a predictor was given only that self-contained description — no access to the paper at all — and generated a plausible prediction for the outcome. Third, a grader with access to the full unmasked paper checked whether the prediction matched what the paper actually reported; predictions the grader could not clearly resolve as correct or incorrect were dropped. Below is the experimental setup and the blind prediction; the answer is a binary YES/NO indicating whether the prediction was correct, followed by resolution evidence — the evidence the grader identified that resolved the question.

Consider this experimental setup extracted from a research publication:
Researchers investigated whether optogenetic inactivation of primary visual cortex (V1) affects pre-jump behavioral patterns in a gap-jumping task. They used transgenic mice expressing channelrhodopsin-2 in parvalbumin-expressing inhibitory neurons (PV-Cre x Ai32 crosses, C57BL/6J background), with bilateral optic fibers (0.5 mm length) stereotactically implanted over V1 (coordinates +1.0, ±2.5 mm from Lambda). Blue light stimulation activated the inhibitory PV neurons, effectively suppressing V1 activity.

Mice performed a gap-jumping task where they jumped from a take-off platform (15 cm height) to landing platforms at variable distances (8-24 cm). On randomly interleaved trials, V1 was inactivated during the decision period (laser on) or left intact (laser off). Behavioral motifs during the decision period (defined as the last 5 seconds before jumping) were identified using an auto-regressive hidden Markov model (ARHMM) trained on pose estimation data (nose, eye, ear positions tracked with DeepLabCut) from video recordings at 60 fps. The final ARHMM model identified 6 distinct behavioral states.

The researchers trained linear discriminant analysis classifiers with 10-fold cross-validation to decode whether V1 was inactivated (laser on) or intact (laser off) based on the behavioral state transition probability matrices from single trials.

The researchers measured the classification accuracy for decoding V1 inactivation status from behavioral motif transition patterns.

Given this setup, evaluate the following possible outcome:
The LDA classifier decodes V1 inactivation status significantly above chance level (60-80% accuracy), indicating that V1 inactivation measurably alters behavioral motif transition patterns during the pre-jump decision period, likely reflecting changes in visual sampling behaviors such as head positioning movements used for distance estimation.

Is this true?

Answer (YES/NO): NO